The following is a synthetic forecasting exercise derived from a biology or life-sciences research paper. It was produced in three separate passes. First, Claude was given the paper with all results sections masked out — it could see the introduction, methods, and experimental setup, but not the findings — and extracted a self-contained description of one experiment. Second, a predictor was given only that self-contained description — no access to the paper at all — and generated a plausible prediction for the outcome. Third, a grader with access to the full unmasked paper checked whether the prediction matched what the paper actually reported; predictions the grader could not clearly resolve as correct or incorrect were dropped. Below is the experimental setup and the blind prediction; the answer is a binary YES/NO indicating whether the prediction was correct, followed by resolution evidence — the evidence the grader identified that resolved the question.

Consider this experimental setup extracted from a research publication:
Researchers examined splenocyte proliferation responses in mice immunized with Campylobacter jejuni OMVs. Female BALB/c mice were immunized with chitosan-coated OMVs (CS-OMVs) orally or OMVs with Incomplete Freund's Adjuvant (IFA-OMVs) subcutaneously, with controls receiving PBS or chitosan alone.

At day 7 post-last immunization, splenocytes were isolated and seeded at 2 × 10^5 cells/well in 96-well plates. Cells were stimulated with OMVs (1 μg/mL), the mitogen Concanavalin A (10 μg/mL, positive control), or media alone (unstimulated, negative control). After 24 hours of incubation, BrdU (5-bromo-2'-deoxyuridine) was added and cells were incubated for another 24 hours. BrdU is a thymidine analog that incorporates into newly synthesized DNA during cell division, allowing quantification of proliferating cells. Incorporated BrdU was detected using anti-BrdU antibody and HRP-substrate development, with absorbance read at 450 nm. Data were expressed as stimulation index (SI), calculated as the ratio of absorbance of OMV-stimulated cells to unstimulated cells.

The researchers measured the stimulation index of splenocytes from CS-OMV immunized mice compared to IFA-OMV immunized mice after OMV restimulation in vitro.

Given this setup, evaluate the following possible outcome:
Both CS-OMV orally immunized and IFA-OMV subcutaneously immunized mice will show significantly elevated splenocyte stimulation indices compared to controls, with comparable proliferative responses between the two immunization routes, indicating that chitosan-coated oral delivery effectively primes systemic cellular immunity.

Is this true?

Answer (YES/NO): YES